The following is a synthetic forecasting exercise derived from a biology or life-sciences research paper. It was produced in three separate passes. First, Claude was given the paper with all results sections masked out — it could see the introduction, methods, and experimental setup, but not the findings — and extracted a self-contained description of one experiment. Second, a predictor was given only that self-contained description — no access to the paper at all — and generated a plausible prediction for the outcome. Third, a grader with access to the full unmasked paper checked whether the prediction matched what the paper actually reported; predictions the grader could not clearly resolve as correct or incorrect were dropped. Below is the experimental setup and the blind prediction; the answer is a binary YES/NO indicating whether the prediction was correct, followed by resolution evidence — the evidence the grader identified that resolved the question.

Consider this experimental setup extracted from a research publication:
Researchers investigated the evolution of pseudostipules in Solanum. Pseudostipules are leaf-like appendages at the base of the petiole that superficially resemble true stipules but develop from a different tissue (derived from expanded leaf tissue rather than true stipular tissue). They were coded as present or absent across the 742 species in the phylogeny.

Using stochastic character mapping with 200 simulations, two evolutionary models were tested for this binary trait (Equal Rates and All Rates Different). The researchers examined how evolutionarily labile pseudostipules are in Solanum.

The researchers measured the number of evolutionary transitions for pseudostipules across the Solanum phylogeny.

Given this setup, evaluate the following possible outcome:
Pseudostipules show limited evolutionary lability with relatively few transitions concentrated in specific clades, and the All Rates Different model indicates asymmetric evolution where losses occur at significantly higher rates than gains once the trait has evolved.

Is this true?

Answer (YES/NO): NO